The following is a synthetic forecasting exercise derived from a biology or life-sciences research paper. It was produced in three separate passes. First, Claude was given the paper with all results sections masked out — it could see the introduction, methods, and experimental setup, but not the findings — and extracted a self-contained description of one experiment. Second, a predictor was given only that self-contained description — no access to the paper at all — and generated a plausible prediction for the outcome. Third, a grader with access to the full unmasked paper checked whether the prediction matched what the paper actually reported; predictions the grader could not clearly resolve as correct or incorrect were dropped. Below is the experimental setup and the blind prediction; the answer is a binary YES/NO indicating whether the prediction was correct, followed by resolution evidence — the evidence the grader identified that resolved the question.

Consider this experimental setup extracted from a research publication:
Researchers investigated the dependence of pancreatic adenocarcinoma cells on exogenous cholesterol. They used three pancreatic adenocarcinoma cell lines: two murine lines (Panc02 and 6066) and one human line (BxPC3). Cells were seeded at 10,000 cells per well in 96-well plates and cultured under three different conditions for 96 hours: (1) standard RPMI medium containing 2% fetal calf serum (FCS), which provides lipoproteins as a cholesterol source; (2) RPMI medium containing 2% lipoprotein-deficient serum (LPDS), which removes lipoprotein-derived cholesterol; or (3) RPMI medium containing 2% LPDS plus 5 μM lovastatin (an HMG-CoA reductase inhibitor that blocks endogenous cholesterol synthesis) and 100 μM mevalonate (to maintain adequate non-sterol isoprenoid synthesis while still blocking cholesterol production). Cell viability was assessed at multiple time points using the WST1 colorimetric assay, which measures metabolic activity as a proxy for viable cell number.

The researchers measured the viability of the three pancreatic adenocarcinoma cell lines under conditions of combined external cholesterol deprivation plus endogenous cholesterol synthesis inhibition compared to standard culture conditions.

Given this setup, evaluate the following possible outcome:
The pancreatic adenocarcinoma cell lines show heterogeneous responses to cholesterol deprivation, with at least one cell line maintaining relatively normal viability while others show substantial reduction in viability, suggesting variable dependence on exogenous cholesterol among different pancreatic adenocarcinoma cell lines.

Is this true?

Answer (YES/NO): NO